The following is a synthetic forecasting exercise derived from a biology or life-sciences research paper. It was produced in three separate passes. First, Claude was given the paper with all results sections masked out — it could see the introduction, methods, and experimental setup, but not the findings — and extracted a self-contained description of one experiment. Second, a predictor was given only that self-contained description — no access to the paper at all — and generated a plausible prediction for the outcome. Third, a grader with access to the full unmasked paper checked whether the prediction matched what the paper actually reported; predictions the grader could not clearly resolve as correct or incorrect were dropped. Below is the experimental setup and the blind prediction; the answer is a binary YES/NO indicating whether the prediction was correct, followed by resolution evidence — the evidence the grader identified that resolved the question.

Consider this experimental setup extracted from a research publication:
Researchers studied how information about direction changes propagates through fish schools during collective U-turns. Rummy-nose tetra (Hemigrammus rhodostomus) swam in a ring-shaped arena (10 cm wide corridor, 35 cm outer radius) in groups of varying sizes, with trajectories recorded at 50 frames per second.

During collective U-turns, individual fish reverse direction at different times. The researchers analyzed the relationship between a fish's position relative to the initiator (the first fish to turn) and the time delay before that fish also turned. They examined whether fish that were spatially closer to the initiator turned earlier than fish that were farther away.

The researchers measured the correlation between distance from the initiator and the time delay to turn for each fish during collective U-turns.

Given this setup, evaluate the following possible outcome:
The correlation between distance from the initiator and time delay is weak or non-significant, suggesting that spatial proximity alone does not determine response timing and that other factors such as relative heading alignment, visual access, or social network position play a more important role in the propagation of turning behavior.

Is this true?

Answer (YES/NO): NO